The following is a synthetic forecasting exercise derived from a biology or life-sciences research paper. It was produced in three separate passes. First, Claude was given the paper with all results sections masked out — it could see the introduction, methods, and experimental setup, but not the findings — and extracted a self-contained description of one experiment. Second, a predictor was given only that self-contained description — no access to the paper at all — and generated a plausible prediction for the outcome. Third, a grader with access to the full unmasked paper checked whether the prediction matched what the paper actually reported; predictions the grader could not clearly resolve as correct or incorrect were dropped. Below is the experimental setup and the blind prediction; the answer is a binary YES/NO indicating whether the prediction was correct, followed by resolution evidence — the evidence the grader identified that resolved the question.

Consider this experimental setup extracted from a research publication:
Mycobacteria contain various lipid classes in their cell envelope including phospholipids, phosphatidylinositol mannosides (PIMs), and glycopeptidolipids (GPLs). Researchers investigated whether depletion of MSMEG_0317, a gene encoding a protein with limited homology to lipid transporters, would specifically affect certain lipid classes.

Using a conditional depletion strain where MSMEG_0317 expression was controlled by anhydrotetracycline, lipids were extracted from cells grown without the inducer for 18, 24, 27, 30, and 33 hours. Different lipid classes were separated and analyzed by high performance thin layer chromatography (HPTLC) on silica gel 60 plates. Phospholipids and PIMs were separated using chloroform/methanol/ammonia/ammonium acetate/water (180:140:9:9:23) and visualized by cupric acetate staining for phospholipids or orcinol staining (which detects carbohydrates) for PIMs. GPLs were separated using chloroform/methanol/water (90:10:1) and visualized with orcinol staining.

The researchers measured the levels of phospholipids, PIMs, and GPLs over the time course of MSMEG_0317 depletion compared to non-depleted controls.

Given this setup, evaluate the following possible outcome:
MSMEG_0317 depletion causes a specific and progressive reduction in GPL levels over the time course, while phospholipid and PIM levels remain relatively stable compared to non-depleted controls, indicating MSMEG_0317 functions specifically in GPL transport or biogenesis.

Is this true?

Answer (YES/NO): NO